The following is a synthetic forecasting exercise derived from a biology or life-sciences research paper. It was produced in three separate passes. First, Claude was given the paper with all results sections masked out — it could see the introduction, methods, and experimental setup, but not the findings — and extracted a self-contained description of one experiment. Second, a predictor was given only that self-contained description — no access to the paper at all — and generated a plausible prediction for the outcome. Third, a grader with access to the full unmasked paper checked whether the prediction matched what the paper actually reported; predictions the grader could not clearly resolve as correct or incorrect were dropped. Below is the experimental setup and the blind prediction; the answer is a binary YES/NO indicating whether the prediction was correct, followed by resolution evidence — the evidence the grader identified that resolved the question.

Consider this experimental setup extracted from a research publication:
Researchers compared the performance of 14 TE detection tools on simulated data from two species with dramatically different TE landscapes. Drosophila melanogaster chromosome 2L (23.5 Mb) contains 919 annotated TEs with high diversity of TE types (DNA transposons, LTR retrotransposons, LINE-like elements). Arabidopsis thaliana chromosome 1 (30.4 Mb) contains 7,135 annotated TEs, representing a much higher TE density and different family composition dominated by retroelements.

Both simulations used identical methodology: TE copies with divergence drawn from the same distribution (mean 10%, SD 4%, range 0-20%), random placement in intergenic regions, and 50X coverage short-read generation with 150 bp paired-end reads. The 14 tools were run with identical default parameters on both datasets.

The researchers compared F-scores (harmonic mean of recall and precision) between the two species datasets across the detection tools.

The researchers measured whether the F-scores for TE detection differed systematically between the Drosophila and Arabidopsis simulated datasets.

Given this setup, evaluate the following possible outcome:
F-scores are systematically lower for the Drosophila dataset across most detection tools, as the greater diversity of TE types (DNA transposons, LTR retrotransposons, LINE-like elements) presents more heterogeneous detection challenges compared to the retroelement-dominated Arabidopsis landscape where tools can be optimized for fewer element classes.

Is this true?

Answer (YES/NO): NO